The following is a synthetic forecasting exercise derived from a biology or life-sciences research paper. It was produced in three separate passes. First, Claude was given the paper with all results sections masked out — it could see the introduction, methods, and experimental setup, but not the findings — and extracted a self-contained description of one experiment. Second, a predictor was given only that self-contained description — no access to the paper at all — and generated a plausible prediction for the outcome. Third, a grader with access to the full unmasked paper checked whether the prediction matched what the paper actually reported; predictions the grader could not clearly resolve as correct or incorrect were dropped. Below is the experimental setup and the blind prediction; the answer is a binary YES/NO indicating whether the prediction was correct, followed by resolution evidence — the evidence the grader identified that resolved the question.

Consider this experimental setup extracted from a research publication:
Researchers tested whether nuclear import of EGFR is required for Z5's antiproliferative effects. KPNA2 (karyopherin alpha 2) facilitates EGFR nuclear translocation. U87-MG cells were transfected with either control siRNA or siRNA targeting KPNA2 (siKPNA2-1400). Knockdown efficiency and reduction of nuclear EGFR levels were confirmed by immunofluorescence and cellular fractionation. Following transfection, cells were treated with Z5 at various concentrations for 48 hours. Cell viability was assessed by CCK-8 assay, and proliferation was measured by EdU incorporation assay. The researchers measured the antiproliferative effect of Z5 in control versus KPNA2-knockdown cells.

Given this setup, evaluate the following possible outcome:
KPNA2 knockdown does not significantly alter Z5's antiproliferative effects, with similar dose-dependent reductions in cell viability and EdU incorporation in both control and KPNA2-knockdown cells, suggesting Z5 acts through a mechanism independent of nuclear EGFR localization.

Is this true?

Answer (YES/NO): NO